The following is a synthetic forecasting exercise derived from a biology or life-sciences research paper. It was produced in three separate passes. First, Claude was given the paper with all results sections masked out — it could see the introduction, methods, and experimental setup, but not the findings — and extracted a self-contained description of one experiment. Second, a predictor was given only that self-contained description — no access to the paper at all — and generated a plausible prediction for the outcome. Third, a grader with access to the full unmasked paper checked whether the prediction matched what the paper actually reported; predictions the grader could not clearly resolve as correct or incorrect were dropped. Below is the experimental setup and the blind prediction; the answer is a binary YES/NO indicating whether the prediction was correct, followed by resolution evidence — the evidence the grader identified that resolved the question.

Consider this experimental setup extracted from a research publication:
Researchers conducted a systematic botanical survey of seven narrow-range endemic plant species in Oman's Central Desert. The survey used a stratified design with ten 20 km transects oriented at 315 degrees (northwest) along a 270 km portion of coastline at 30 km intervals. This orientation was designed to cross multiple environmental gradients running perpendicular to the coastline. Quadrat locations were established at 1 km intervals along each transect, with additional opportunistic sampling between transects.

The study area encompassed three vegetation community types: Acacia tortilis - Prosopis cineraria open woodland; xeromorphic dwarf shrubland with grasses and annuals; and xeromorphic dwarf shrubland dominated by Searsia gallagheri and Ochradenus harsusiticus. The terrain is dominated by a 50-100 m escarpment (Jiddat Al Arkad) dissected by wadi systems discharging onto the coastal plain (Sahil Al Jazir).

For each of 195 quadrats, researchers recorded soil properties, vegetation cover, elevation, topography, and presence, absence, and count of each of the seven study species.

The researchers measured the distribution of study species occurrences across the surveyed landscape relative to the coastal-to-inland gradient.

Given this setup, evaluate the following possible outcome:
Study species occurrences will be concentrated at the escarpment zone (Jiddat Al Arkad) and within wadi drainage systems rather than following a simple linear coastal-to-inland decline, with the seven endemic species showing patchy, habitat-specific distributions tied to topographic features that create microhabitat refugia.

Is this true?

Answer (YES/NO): NO